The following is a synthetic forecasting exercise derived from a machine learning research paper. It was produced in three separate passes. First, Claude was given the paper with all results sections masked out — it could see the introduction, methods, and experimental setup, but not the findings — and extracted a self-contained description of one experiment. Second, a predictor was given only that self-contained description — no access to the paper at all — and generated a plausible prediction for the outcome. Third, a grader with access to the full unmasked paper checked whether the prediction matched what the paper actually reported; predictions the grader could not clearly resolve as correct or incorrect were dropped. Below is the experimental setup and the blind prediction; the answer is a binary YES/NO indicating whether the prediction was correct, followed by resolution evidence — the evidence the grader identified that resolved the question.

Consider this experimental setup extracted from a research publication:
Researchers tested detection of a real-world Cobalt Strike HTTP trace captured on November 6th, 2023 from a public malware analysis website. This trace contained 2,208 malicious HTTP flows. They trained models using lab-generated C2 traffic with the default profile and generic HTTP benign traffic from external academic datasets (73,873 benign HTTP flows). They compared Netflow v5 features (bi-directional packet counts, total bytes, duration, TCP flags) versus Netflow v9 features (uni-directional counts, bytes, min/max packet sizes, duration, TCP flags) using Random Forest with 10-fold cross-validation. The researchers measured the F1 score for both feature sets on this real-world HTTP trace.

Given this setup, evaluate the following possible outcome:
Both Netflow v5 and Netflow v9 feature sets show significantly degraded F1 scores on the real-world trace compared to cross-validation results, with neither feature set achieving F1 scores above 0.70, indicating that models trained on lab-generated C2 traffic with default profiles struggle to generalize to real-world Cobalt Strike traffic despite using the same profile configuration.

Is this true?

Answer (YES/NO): NO